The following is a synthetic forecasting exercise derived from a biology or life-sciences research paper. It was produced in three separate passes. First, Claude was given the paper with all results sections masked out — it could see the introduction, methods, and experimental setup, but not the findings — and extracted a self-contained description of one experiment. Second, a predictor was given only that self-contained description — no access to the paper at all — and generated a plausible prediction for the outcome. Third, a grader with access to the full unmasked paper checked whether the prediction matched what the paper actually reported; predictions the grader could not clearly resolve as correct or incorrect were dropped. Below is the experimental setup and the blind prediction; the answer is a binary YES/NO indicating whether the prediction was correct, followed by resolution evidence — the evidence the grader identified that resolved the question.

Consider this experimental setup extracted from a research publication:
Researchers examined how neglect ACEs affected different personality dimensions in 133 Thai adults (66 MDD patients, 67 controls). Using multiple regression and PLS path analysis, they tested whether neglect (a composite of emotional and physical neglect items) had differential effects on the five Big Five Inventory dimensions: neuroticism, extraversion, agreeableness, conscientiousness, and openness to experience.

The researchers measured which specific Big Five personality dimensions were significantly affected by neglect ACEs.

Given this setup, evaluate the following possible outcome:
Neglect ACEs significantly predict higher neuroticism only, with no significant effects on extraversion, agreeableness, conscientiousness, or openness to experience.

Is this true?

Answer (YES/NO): NO